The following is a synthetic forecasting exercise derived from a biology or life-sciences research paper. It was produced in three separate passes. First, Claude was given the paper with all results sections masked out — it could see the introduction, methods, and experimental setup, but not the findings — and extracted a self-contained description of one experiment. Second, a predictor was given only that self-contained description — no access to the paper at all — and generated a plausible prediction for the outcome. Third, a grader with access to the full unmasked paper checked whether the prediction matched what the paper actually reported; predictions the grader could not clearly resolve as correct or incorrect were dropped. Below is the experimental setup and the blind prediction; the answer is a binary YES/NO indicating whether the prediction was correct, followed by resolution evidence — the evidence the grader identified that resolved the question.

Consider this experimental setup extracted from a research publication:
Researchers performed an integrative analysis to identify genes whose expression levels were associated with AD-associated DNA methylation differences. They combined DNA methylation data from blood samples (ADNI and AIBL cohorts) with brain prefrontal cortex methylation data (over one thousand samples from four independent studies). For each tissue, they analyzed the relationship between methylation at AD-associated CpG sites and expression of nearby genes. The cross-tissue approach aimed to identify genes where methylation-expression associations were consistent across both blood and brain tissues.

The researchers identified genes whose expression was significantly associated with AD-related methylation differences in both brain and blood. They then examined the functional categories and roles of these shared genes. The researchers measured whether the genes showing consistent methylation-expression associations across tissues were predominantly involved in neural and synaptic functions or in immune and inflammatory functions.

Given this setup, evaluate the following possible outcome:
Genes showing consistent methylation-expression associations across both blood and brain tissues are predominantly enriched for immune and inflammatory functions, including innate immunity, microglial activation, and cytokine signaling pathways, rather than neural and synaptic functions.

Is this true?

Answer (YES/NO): YES